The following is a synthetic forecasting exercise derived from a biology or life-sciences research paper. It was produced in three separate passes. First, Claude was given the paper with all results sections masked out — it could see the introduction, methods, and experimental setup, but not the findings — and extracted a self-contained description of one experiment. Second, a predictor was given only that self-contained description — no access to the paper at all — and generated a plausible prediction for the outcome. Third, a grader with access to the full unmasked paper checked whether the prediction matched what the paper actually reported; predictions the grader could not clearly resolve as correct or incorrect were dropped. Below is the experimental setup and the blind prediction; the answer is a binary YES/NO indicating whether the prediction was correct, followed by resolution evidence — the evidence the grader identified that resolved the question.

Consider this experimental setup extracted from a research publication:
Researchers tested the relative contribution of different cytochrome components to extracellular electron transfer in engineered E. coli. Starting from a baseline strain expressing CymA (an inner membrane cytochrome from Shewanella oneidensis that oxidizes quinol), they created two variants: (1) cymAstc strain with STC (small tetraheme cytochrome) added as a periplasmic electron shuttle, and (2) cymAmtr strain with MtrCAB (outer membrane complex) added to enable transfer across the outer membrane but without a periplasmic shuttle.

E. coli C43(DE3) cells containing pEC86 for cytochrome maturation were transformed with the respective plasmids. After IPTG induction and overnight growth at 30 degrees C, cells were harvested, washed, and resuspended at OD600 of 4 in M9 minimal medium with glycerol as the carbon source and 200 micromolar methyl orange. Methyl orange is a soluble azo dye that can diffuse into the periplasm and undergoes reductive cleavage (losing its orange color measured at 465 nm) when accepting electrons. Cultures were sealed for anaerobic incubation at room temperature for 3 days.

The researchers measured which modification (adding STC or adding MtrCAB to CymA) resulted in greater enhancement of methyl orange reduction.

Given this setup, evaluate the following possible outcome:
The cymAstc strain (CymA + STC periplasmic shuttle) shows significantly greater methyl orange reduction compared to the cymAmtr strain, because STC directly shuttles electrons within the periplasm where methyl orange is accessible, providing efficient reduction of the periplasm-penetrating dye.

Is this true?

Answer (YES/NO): NO